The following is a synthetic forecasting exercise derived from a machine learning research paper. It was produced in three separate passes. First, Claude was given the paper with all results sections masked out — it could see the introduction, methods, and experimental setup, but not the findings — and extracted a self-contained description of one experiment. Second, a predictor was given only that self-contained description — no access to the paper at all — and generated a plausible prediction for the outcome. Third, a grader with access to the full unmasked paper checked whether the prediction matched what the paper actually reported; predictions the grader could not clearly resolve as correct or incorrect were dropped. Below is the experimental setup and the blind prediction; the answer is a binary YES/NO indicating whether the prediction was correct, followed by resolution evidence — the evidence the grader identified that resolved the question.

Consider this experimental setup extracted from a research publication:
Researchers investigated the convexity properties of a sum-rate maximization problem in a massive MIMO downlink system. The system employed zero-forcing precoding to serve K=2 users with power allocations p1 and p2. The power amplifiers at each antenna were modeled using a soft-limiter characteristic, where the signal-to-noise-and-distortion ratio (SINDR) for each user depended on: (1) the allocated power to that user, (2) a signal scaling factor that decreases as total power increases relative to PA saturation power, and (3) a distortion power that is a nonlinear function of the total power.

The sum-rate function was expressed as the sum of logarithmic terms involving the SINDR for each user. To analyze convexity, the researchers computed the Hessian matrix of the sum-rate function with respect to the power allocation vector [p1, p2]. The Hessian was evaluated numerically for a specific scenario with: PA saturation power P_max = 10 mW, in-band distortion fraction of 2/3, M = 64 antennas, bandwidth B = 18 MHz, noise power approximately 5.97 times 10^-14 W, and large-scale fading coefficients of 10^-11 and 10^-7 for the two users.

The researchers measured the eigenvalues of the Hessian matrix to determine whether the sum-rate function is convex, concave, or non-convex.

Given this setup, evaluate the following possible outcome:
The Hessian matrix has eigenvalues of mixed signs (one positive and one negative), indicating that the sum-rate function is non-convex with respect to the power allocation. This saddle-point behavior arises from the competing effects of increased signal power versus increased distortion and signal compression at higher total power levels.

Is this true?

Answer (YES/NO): YES